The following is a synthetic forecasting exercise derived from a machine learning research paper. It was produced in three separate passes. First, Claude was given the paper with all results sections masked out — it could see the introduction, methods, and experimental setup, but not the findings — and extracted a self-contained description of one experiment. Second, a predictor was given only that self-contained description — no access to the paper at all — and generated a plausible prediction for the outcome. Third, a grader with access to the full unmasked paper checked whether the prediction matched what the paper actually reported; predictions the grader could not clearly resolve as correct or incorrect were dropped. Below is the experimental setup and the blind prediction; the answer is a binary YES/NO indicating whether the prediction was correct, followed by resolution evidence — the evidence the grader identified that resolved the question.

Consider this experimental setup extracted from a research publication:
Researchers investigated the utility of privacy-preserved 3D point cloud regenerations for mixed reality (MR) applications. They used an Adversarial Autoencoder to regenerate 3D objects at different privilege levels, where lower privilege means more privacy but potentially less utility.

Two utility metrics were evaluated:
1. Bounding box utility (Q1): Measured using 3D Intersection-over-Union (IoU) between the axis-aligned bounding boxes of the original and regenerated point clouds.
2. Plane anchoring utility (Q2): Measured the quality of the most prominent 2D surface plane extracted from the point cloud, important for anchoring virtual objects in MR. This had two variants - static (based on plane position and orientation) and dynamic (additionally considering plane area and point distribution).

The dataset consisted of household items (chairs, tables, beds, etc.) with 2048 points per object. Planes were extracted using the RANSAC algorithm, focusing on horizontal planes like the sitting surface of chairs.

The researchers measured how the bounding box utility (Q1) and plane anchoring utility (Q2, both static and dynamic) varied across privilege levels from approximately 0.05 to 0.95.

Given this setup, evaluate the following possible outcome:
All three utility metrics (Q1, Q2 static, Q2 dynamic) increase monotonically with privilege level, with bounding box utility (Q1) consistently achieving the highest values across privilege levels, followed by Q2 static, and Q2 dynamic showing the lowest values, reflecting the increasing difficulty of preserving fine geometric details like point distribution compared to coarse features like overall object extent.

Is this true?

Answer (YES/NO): NO